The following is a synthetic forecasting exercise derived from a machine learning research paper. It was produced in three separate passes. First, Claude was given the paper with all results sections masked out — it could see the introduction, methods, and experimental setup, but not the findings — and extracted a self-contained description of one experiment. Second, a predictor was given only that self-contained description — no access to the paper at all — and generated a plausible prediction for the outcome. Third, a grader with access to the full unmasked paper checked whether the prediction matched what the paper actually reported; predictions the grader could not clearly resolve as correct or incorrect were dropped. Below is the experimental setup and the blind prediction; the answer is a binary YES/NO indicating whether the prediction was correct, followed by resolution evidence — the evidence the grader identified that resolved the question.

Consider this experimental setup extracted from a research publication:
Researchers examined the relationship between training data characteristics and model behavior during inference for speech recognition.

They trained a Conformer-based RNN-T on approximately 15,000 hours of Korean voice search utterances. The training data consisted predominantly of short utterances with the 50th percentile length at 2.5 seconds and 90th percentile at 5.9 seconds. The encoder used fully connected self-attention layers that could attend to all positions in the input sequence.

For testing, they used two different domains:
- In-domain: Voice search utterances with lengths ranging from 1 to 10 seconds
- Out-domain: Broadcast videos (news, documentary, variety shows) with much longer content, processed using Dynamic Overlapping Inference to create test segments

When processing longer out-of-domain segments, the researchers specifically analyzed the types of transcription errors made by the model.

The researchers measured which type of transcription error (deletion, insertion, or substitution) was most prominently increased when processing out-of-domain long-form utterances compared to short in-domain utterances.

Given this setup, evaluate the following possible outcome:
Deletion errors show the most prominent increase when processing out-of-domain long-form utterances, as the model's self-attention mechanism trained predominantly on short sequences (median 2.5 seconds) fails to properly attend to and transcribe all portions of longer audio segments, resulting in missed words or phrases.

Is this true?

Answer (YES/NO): YES